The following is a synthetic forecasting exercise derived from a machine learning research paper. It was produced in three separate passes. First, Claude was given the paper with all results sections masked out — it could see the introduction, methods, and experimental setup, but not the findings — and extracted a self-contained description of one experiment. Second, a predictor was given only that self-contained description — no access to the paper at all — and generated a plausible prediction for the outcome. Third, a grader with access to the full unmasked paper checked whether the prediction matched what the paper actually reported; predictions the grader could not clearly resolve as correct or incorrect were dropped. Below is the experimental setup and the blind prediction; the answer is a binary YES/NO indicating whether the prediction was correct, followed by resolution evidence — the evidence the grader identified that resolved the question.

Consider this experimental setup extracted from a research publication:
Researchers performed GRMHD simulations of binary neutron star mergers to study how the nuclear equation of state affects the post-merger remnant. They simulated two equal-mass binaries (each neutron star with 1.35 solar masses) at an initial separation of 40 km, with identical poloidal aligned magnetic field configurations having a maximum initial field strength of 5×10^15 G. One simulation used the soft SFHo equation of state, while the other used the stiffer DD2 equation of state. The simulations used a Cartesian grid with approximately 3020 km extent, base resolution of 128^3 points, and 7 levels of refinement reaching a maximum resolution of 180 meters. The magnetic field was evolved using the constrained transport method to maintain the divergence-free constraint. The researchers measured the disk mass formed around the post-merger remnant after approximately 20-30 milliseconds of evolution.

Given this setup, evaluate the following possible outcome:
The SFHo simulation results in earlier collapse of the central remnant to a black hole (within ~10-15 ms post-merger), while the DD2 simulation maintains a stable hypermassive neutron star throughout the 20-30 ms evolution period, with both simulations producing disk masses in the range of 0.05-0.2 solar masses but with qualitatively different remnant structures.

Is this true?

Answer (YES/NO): NO